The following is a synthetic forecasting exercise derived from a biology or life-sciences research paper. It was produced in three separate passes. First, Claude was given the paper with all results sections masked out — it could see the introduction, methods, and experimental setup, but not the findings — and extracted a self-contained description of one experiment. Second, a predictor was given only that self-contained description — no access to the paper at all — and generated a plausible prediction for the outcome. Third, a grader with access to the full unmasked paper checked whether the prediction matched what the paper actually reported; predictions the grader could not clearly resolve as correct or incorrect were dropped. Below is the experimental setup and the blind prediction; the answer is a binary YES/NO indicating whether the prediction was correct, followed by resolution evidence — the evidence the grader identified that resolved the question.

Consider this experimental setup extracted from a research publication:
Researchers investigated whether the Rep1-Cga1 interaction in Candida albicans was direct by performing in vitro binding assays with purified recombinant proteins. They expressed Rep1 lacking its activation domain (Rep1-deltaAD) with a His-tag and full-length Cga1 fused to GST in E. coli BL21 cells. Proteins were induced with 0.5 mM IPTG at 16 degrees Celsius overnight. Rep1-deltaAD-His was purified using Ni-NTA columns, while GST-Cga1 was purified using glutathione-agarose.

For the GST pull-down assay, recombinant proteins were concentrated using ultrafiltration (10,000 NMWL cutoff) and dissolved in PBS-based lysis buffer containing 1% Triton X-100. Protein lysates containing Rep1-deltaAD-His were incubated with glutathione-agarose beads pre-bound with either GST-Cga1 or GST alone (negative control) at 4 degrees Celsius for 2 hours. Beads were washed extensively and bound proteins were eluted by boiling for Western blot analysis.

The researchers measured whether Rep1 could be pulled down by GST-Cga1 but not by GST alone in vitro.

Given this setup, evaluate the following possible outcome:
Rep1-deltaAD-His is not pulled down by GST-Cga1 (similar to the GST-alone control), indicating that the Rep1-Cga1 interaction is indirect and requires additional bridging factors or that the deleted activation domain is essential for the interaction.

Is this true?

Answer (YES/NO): NO